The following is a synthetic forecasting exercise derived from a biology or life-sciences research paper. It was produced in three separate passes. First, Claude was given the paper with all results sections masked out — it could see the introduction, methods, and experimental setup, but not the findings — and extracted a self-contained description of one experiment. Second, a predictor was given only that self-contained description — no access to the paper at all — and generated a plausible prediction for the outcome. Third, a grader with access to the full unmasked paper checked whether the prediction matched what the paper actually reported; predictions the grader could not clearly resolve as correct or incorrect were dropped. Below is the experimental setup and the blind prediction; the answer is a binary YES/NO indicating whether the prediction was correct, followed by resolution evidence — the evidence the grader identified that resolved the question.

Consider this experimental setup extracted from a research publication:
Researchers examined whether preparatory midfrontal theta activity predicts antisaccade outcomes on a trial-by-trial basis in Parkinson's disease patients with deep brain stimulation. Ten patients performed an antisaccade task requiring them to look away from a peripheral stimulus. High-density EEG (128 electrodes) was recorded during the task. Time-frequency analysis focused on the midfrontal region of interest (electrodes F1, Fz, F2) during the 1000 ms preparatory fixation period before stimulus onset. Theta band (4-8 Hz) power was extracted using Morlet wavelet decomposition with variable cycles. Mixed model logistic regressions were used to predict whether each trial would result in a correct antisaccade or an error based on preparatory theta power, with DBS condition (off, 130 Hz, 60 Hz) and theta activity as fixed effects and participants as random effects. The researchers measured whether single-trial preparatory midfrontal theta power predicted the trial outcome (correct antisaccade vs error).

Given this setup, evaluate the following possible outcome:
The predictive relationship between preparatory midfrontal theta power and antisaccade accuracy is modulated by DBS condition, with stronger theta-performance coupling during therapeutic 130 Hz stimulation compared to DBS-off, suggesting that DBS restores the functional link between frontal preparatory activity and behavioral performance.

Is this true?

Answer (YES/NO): NO